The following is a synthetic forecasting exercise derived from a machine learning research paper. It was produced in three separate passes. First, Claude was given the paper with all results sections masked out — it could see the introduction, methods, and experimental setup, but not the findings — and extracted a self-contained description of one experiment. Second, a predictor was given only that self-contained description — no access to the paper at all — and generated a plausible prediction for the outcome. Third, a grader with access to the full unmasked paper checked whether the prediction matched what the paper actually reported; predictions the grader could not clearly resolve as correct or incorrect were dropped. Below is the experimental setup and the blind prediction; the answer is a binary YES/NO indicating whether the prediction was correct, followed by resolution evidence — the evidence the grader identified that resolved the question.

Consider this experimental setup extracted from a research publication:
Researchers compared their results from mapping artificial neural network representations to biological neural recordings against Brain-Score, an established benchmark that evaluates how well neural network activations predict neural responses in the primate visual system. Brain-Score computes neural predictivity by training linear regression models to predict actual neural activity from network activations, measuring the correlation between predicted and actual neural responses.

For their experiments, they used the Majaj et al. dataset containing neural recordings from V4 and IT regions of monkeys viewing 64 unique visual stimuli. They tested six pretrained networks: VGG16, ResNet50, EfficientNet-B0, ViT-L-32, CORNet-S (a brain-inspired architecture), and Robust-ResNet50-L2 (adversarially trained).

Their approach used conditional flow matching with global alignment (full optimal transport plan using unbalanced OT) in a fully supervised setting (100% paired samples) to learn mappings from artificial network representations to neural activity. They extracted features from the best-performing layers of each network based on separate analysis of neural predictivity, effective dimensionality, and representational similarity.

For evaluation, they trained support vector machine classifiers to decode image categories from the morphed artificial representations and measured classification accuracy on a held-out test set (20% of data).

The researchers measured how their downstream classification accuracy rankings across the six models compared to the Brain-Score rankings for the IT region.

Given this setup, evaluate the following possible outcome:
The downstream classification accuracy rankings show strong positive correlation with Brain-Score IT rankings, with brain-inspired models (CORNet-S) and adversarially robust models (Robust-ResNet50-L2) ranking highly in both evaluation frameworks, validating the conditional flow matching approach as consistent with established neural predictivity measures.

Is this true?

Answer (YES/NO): NO